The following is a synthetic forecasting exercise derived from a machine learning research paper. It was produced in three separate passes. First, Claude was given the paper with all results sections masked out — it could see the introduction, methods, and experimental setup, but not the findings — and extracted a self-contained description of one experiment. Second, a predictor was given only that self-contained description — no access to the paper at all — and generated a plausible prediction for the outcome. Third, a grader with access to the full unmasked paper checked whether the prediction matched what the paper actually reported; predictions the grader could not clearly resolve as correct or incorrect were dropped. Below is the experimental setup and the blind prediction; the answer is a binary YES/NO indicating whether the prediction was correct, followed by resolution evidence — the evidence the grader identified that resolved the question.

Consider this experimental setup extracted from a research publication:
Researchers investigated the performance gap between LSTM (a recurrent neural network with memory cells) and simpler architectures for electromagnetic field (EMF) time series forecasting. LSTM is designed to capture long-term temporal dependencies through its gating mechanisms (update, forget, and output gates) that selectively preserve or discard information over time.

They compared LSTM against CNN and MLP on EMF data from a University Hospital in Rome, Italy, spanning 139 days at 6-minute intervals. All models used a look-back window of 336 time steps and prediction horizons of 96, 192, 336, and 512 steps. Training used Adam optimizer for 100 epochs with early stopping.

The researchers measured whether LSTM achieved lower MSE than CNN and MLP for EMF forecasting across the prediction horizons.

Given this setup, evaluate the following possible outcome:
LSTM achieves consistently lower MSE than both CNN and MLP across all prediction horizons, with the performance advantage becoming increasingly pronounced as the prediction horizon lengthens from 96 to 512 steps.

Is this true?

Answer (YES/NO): NO